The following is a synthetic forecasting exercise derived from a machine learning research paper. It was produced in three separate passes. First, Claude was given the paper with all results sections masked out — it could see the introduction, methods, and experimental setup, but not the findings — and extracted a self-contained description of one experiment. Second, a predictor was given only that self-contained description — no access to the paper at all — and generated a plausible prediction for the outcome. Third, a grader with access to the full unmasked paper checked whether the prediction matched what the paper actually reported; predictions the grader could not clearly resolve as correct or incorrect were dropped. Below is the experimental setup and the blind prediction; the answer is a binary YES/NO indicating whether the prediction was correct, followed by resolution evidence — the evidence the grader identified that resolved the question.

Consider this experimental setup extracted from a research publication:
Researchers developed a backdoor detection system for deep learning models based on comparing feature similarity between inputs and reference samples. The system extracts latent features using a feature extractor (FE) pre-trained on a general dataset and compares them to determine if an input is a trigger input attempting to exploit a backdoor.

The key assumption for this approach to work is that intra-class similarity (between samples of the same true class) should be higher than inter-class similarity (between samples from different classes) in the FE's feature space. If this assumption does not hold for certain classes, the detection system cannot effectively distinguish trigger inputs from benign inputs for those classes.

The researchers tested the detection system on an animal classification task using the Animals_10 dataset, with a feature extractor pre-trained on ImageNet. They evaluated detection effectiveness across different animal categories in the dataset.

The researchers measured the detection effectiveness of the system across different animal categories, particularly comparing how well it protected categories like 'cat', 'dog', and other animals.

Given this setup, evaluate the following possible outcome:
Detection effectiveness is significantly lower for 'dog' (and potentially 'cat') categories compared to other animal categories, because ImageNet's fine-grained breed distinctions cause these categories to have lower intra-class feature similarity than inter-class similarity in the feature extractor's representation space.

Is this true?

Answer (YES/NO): NO